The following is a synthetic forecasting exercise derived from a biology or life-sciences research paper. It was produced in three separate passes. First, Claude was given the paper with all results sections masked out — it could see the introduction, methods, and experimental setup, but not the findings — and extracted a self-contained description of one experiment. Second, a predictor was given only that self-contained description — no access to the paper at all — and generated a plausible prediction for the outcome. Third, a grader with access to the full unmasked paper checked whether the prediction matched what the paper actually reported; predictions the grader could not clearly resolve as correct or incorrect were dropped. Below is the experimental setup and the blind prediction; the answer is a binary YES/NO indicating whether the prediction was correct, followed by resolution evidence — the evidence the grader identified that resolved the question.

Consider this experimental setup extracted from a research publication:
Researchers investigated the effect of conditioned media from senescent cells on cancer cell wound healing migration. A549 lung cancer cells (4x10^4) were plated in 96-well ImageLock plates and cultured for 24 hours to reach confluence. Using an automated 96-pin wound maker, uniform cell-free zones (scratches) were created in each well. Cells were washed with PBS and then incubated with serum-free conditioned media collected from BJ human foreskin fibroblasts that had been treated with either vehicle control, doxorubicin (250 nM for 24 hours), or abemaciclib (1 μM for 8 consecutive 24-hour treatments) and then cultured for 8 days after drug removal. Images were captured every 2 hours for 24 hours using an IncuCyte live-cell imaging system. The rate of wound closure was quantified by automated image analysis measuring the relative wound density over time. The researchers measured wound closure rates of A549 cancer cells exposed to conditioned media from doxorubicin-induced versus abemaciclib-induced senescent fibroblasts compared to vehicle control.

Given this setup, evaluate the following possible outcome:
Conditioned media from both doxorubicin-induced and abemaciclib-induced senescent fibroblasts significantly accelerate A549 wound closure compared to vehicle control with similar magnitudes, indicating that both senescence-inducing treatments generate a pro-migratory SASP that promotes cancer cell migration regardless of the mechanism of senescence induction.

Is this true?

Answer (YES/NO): NO